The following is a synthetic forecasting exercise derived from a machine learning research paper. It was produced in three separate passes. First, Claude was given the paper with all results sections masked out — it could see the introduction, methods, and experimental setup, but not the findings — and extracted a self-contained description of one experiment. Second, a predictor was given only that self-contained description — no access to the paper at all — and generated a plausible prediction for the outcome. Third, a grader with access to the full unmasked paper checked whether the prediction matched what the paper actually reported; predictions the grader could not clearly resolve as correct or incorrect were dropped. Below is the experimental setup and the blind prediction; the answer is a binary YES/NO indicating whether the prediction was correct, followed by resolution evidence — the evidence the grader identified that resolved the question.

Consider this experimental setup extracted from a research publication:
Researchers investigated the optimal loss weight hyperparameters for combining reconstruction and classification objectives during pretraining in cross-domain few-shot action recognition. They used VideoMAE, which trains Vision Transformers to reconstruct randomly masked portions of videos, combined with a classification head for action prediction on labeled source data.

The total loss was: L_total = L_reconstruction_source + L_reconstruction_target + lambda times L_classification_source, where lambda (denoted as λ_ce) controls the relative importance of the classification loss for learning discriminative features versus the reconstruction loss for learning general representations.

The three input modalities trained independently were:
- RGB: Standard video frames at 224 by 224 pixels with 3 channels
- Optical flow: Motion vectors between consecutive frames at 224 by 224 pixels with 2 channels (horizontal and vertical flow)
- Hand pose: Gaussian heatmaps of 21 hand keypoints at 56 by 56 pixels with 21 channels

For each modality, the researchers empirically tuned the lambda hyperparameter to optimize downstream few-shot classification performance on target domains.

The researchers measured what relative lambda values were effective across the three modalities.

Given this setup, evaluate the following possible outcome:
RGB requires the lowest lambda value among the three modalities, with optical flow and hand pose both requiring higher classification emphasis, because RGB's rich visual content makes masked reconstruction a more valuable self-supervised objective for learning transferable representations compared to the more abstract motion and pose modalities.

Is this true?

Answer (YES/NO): NO